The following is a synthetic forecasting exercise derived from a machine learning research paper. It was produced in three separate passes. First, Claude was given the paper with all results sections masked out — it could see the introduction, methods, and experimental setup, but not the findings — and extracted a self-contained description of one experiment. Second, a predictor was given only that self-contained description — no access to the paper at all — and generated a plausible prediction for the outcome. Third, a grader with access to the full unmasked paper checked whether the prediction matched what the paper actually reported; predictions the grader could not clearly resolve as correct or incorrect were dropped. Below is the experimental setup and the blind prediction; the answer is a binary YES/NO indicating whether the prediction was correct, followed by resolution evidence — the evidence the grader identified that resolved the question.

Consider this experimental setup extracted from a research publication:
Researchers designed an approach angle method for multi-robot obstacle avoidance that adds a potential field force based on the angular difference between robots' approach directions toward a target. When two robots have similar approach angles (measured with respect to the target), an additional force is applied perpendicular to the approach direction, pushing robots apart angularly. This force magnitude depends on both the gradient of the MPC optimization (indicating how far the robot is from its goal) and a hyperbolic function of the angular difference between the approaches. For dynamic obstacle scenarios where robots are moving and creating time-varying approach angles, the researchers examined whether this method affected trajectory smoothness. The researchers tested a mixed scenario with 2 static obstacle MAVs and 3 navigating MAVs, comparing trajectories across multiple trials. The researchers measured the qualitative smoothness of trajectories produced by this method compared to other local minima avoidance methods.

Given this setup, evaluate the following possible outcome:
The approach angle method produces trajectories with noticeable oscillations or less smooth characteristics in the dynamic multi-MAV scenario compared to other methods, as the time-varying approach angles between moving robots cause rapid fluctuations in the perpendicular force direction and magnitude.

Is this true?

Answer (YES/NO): NO